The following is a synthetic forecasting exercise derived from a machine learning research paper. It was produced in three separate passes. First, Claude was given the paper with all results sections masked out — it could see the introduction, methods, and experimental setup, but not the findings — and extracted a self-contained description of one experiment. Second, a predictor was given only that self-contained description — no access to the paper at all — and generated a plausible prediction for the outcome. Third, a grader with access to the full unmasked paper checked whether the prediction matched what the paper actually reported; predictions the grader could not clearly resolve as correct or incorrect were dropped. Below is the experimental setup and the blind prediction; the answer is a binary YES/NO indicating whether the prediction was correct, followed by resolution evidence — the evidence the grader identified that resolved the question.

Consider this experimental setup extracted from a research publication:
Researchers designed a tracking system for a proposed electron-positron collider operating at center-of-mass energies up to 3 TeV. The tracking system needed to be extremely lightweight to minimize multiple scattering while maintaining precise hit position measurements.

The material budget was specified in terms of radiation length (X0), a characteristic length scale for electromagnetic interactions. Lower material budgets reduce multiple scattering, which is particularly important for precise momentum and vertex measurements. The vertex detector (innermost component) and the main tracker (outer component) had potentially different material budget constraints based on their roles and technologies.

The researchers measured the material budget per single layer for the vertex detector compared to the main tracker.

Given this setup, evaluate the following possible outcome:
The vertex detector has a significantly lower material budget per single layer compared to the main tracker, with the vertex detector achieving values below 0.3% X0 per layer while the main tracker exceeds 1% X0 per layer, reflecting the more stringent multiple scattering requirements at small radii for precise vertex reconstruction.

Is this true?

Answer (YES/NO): YES